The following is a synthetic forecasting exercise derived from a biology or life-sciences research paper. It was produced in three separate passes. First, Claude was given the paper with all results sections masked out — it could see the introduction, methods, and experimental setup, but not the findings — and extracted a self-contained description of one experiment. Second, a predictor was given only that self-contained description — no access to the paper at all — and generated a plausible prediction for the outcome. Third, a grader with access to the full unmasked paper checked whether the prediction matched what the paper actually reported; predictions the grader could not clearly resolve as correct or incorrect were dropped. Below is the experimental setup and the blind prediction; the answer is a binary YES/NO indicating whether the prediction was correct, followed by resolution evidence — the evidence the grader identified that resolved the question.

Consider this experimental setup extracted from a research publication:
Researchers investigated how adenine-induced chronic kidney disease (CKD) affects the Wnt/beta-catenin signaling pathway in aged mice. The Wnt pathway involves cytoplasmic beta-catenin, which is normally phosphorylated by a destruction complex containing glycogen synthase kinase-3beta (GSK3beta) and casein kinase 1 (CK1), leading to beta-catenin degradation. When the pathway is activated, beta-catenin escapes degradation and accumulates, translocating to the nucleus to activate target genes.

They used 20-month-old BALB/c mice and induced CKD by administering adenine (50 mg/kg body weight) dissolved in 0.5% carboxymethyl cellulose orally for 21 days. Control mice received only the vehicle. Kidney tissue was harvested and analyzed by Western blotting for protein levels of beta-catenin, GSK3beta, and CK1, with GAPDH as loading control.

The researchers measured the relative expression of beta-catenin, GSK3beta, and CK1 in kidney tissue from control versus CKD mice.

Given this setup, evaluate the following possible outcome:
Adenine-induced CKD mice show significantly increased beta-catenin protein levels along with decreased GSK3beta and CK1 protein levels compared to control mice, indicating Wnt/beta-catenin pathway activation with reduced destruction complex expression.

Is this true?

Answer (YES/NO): NO